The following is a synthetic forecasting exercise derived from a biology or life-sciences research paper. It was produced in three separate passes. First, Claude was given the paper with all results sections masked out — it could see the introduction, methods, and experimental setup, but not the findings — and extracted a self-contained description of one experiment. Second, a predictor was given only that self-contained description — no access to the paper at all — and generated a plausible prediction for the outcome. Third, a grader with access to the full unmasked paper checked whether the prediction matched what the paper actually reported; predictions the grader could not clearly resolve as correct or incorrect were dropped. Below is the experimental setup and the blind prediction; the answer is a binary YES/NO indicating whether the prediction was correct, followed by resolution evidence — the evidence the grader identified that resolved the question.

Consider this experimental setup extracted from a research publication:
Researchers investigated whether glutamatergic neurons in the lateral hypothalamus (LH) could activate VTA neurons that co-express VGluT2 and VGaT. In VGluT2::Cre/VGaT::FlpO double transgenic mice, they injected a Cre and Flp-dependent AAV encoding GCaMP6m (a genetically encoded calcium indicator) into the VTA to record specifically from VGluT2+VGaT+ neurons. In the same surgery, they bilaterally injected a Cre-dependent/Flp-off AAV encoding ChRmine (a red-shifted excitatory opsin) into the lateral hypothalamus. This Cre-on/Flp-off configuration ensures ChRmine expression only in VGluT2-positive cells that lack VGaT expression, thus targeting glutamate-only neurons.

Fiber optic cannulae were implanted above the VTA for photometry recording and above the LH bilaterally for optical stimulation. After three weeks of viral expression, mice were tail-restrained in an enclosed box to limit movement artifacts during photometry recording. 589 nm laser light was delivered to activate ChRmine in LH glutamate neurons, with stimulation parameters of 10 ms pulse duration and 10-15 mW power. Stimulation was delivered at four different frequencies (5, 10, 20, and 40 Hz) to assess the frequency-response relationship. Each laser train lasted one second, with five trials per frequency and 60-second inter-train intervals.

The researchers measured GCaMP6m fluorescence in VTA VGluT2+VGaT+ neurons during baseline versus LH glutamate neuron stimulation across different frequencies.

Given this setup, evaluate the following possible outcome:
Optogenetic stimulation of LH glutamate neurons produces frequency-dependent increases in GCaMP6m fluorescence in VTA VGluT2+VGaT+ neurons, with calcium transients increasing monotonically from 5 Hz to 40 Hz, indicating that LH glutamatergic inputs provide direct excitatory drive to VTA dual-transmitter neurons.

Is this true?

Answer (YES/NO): NO